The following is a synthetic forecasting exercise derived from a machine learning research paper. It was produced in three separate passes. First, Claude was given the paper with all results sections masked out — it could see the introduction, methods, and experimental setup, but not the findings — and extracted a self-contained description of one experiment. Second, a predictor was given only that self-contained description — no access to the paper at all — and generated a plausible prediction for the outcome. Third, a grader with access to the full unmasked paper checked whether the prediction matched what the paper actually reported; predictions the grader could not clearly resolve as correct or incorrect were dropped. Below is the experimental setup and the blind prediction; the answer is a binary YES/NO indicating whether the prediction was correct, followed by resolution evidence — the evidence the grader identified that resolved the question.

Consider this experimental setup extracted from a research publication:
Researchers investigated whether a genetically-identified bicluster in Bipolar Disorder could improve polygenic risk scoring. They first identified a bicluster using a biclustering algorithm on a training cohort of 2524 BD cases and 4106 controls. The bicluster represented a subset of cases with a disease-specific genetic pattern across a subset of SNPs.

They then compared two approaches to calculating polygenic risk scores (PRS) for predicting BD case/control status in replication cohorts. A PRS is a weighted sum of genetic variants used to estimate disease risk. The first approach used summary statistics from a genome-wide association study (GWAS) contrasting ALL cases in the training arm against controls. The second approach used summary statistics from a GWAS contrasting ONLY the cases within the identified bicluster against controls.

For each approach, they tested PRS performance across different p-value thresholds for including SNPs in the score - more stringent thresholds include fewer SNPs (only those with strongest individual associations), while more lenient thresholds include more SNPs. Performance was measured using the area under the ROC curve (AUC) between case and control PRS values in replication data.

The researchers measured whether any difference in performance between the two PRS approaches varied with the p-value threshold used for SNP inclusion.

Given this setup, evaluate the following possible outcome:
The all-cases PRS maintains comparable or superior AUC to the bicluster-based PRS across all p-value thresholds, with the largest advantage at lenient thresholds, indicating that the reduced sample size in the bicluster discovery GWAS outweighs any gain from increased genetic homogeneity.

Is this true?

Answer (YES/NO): NO